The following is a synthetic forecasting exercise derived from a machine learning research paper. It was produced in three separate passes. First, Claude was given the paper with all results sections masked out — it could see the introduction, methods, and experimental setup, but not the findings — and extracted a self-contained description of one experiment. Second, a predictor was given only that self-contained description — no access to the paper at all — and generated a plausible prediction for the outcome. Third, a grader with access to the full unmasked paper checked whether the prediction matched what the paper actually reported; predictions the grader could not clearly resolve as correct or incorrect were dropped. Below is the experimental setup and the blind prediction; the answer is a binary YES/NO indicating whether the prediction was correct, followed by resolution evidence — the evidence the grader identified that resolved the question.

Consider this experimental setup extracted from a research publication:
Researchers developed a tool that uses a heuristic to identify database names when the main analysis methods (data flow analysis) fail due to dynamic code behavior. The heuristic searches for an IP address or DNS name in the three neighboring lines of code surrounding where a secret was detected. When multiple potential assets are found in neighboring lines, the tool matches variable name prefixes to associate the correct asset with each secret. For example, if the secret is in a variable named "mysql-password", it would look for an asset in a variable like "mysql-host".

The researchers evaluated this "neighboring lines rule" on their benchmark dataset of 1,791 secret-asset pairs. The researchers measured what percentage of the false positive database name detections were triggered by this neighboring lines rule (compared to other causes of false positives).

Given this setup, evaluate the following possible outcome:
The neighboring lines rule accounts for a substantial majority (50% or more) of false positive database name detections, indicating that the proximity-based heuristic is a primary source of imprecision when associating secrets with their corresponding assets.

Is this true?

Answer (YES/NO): YES